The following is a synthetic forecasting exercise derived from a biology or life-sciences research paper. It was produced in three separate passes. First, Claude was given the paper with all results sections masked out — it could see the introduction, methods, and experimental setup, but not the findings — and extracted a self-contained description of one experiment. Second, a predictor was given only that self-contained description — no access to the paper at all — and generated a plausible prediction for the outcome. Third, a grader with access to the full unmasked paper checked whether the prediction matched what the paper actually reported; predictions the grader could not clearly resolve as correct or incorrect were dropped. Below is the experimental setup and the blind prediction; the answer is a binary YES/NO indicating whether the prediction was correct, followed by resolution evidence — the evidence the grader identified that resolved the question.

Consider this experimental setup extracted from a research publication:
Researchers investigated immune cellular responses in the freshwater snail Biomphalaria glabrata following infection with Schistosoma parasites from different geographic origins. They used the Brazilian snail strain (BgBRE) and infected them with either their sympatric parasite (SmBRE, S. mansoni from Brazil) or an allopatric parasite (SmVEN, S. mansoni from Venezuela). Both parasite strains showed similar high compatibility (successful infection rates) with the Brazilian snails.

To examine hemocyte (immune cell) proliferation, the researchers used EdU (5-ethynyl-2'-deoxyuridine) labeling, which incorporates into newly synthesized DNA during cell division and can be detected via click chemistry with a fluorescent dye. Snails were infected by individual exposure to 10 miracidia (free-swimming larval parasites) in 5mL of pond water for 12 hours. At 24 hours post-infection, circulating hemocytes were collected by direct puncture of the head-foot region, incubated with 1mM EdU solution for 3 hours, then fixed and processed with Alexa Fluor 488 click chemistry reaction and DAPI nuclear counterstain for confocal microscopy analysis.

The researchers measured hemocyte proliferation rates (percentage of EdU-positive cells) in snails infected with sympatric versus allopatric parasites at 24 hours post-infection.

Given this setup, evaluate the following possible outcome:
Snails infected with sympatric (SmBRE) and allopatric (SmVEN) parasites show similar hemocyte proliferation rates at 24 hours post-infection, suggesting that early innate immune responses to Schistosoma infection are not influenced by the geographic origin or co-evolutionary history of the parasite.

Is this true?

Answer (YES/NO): NO